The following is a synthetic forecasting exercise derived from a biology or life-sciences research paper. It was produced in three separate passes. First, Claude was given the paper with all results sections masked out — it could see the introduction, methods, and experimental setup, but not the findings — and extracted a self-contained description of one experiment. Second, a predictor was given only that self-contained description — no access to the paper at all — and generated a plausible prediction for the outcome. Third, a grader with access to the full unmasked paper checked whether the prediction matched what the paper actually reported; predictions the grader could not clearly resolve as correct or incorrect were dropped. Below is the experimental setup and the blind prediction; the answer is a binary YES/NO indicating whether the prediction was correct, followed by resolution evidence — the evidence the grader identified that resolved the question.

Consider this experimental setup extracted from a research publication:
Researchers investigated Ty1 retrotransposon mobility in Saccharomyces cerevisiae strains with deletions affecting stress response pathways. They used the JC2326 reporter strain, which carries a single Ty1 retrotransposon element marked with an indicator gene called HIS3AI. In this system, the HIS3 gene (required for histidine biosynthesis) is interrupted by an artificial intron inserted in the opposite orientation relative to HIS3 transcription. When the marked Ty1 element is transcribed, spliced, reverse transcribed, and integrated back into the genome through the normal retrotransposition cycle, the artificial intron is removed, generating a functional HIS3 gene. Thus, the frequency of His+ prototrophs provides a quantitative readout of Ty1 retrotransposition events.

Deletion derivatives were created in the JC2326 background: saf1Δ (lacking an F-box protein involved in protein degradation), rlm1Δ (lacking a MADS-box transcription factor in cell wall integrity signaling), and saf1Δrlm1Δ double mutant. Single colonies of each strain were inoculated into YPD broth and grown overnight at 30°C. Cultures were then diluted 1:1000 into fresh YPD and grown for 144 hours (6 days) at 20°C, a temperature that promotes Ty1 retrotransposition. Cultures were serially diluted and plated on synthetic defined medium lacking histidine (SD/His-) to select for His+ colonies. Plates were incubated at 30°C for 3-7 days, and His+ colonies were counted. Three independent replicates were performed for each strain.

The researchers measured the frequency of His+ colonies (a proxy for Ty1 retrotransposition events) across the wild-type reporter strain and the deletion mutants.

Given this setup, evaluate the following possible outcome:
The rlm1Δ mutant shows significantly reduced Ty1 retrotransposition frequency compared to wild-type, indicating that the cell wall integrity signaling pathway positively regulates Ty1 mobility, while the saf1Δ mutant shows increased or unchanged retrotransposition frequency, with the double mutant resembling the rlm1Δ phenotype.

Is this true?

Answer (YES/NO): NO